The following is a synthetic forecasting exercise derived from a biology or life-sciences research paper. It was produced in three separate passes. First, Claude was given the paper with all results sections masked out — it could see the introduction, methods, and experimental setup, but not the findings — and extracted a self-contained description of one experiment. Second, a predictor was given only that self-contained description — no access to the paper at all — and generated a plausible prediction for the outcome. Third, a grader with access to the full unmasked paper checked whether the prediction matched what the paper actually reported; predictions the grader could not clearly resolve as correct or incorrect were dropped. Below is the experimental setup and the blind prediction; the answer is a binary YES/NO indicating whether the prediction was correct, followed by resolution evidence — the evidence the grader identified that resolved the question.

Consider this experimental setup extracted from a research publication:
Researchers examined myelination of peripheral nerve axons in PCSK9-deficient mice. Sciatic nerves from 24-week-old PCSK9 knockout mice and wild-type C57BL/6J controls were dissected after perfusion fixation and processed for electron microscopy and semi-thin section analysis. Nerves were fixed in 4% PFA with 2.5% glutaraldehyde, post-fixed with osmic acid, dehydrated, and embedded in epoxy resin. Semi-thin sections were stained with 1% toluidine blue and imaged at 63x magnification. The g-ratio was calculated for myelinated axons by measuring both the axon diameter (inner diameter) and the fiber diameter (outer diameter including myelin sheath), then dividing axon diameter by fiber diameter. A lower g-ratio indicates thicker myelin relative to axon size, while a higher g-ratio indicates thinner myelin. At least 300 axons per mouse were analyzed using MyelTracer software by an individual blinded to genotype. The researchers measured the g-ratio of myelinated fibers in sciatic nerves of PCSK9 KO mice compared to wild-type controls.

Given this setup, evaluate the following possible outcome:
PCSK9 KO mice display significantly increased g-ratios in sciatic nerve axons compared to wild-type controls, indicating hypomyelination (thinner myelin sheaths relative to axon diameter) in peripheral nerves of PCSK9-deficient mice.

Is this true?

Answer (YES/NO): YES